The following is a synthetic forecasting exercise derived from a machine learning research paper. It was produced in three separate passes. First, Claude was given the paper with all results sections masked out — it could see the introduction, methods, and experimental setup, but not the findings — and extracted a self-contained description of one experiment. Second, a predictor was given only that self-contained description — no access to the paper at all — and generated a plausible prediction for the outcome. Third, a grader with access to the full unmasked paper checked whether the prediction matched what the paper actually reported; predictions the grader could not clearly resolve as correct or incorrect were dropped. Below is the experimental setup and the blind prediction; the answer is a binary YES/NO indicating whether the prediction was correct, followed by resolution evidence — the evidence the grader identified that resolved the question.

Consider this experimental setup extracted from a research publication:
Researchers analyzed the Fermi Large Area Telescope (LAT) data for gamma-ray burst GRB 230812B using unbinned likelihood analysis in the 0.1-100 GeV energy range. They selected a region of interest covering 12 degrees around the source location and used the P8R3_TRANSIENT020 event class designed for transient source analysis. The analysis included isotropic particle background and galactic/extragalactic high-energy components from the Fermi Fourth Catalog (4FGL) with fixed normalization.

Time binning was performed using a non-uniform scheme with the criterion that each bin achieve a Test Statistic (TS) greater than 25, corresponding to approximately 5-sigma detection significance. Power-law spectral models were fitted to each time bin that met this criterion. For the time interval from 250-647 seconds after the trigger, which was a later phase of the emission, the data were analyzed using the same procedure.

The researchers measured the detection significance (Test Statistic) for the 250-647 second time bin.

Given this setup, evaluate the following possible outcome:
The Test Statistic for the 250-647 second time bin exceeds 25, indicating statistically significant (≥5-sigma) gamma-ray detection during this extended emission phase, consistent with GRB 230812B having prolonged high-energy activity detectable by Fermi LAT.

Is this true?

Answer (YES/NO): NO